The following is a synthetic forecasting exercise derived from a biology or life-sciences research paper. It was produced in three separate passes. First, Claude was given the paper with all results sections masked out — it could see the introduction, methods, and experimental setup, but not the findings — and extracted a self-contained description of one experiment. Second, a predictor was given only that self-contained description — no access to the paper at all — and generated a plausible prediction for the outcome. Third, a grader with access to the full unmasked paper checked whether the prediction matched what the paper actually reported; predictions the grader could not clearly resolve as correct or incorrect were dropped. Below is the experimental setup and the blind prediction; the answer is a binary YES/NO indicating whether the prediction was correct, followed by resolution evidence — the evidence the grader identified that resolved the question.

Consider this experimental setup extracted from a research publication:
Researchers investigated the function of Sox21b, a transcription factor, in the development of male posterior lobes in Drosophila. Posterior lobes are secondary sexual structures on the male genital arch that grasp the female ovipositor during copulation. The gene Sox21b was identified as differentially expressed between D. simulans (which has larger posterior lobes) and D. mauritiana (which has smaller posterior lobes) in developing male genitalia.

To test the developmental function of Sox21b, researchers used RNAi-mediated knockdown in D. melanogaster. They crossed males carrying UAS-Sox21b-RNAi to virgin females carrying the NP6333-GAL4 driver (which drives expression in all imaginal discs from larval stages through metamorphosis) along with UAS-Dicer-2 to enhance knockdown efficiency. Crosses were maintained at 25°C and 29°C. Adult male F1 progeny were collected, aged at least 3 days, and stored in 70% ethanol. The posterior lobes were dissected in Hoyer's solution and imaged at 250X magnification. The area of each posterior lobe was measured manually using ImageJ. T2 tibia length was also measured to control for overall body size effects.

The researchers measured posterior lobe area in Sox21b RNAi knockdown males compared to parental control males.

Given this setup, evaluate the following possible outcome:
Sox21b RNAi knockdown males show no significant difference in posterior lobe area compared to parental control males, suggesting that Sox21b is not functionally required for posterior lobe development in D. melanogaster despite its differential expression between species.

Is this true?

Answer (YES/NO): NO